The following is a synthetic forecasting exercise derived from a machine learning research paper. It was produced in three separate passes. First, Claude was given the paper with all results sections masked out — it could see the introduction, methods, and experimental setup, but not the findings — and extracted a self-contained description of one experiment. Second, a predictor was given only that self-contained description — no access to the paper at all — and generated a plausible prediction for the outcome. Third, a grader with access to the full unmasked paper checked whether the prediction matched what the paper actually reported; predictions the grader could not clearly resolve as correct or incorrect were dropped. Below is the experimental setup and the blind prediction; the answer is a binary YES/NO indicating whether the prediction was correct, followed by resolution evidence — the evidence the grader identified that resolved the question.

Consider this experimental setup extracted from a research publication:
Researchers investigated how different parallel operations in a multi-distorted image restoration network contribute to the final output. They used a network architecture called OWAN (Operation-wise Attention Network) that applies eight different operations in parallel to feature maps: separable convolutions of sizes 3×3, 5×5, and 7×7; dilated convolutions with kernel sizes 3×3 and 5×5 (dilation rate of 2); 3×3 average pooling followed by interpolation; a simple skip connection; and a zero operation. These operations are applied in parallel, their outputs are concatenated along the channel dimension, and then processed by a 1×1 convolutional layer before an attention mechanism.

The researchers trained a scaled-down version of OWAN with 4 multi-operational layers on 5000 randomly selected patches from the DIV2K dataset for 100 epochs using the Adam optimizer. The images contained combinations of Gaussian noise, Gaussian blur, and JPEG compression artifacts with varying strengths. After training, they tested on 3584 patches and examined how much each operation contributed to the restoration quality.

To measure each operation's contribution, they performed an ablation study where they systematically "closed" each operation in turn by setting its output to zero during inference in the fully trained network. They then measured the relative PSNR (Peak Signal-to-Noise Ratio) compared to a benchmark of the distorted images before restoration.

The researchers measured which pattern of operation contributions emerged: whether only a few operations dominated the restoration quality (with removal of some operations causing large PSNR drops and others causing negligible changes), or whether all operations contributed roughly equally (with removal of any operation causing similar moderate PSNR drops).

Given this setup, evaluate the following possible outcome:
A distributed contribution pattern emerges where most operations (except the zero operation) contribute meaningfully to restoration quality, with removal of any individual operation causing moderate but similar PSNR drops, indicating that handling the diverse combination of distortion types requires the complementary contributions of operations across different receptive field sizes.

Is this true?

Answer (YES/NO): NO